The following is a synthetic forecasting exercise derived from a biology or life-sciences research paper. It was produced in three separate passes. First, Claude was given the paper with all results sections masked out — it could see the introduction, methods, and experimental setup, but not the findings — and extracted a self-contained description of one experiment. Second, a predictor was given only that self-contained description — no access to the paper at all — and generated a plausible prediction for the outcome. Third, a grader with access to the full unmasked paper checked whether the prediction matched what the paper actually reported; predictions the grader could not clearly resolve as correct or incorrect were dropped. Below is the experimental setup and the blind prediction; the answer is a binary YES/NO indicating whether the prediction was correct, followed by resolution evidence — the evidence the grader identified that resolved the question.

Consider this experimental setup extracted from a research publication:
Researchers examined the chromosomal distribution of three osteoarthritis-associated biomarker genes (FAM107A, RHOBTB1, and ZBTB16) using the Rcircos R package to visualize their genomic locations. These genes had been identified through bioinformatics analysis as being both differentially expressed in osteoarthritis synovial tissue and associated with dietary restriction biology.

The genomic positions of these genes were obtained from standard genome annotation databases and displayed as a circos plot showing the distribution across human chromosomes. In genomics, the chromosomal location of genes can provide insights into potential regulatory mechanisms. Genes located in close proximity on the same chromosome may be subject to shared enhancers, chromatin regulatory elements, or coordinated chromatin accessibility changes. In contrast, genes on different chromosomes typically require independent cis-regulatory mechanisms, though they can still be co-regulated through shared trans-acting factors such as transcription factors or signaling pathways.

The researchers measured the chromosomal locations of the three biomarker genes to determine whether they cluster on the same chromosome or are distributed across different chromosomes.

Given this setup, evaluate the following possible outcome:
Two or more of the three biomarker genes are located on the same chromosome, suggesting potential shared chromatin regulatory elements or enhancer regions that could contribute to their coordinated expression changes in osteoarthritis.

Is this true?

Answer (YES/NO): NO